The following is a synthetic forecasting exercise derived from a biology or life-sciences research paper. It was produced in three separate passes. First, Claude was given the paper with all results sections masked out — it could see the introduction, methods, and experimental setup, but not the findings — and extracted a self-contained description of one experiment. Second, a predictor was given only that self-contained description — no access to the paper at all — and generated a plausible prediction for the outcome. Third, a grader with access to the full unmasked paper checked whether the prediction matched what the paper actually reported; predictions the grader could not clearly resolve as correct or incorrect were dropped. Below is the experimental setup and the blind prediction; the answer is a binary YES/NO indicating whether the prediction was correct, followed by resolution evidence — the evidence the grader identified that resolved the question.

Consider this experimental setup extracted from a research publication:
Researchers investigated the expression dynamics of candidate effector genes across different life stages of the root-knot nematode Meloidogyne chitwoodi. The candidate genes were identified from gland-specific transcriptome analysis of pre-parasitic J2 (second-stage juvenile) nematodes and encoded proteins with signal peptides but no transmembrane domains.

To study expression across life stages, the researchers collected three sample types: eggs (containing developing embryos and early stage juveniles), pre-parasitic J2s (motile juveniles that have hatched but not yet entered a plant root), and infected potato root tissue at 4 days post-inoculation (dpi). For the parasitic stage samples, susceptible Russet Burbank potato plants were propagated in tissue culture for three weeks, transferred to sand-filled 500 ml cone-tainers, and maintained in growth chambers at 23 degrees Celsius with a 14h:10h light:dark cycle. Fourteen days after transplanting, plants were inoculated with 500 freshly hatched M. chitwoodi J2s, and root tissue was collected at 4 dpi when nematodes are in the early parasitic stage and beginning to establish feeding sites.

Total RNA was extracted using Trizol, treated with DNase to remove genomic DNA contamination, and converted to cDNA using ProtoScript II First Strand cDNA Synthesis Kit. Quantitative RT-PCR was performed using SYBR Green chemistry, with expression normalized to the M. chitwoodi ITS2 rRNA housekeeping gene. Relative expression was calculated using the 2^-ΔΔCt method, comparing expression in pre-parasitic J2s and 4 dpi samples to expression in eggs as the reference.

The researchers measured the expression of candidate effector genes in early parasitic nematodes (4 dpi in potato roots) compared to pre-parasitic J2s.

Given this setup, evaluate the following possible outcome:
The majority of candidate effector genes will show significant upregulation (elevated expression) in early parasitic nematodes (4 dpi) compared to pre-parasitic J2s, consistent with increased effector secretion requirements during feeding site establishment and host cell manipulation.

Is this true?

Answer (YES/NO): NO